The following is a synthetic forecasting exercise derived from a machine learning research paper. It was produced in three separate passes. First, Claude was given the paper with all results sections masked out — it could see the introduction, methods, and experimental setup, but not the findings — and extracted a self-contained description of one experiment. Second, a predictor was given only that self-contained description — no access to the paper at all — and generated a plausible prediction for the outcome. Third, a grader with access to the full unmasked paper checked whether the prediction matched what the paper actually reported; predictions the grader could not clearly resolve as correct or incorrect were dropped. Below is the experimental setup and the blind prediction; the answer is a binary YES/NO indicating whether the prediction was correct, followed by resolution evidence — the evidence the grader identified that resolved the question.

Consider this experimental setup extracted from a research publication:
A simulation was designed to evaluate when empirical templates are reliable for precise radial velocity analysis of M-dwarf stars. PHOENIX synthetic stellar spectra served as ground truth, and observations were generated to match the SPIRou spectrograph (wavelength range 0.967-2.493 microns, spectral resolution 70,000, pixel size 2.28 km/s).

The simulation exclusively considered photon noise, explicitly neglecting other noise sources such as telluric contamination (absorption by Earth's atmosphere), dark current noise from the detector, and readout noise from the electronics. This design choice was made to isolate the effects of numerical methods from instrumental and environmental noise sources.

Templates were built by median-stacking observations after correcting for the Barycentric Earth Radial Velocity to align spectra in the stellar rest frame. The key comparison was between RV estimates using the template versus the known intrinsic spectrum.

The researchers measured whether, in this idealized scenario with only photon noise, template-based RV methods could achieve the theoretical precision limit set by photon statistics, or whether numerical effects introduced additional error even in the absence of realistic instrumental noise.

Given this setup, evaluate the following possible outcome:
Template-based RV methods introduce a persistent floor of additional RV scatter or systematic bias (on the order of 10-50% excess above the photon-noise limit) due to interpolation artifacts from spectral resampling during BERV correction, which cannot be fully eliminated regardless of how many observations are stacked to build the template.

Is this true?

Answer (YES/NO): NO